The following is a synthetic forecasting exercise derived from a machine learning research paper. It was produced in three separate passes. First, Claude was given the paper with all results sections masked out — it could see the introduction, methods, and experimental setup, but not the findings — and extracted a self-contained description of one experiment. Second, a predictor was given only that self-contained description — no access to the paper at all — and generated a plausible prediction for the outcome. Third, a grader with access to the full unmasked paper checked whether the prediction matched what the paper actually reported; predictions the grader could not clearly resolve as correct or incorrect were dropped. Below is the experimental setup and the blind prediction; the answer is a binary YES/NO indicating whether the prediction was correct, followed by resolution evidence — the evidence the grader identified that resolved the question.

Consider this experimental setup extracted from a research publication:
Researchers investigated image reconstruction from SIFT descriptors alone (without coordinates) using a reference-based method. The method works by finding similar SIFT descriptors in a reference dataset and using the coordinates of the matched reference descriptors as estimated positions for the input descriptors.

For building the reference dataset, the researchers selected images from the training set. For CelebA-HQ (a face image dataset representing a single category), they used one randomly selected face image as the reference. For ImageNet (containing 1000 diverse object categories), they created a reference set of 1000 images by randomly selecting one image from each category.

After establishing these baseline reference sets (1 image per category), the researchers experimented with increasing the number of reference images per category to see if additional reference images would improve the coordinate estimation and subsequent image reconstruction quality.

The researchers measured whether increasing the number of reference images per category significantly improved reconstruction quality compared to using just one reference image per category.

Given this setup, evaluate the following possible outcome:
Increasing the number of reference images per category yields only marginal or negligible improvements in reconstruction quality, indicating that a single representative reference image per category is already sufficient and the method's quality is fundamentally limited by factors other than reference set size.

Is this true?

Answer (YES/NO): YES